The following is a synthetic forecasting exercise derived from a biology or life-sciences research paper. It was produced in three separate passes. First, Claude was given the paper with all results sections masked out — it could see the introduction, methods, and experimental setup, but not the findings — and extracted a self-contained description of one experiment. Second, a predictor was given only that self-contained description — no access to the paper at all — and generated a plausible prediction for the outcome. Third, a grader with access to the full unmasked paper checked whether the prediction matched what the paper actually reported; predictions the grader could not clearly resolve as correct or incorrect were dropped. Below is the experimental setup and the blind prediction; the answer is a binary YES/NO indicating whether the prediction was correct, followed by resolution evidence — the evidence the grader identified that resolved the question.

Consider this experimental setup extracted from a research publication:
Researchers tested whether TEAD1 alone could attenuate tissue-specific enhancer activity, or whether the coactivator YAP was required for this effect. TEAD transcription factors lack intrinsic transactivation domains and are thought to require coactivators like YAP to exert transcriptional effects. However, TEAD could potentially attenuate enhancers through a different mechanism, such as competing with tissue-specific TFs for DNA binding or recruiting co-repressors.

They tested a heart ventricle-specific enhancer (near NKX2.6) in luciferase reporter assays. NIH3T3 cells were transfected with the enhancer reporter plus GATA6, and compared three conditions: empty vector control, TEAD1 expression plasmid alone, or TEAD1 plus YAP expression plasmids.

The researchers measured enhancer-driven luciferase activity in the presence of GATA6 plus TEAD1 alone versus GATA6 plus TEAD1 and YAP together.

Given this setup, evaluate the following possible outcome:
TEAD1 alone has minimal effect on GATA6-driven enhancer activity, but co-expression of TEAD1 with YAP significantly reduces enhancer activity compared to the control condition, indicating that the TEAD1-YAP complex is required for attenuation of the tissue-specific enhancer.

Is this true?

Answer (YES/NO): NO